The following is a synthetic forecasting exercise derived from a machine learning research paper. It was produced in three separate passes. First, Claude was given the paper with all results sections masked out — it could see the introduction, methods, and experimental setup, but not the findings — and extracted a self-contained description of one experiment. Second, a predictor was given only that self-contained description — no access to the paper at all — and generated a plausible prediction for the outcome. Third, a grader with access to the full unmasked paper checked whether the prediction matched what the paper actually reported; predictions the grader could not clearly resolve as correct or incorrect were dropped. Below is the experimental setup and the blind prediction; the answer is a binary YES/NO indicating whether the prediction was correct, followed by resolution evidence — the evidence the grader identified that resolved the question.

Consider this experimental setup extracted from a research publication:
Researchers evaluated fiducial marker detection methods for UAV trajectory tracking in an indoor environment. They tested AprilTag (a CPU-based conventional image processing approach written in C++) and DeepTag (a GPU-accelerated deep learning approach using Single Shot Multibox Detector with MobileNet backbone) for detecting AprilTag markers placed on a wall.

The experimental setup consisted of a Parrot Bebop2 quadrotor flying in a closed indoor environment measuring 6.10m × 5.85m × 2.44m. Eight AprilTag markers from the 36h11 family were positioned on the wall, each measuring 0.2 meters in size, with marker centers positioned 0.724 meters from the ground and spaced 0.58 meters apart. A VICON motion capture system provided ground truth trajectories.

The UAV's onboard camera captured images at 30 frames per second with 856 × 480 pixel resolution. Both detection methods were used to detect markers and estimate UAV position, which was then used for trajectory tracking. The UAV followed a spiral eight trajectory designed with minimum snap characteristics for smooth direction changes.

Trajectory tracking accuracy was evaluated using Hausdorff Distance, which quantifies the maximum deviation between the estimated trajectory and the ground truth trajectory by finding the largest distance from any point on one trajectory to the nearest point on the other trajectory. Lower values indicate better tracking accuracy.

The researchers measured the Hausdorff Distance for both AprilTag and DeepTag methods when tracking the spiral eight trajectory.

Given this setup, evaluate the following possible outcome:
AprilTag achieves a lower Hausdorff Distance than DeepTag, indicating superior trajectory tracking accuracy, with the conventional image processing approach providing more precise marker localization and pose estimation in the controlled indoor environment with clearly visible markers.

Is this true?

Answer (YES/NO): YES